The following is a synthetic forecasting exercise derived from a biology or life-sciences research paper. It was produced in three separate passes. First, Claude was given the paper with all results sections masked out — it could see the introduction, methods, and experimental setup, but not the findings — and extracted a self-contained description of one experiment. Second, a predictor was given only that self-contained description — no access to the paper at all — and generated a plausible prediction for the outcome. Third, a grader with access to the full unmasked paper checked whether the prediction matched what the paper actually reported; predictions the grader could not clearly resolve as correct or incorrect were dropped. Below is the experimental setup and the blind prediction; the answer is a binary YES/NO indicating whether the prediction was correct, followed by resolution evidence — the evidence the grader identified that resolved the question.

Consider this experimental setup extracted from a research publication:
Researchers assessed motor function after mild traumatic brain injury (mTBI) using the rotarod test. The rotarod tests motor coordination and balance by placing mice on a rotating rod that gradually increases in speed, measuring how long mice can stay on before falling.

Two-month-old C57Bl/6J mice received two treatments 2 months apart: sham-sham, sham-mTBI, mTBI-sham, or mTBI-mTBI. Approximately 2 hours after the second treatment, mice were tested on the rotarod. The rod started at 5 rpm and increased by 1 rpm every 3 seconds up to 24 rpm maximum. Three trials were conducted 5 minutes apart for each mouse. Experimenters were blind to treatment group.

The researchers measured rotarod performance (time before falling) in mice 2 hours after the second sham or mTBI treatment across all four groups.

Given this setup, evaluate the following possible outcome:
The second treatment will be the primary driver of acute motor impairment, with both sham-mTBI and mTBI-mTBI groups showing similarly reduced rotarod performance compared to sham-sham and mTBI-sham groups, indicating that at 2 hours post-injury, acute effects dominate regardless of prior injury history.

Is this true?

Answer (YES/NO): NO